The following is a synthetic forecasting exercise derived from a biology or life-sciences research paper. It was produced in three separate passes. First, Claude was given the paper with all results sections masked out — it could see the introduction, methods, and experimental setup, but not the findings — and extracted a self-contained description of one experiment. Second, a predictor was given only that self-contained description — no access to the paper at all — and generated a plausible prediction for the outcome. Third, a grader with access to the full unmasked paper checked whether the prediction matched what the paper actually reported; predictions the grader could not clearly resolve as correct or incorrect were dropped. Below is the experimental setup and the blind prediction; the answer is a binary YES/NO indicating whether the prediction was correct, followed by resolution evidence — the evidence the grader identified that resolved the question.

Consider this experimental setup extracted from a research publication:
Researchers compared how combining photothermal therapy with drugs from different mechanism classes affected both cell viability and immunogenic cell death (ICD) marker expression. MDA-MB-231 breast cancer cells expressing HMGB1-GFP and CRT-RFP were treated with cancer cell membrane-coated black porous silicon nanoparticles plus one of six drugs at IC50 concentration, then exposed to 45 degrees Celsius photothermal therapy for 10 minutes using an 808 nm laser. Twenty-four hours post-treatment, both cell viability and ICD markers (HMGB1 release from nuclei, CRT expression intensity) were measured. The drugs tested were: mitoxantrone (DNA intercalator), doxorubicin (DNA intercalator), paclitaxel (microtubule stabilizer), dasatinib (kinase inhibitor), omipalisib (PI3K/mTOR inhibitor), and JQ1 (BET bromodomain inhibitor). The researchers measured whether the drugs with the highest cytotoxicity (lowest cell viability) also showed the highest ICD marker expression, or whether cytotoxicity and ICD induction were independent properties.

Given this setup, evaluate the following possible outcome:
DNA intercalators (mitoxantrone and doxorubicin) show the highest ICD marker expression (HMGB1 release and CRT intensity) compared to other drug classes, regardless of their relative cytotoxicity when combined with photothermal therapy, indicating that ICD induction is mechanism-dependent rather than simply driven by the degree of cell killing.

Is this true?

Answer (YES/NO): NO